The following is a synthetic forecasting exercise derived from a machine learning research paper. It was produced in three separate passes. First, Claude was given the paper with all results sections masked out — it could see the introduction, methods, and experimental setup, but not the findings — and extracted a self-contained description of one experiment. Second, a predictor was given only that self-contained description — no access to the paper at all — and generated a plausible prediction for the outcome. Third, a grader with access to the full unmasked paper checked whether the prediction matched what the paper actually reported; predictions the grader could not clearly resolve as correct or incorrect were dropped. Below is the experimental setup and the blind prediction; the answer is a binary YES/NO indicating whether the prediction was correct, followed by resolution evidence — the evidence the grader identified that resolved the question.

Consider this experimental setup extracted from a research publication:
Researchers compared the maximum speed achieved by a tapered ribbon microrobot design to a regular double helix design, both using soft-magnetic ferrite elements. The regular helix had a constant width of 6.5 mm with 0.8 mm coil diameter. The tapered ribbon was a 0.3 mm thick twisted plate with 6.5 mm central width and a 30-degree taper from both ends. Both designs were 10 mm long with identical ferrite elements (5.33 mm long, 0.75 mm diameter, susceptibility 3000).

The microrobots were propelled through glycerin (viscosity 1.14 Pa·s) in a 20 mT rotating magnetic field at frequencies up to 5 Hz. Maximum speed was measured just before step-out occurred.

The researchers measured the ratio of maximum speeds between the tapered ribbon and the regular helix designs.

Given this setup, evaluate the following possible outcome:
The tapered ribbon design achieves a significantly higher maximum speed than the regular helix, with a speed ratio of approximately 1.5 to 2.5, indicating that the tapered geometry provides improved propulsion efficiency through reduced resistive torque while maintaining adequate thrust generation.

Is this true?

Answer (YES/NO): NO